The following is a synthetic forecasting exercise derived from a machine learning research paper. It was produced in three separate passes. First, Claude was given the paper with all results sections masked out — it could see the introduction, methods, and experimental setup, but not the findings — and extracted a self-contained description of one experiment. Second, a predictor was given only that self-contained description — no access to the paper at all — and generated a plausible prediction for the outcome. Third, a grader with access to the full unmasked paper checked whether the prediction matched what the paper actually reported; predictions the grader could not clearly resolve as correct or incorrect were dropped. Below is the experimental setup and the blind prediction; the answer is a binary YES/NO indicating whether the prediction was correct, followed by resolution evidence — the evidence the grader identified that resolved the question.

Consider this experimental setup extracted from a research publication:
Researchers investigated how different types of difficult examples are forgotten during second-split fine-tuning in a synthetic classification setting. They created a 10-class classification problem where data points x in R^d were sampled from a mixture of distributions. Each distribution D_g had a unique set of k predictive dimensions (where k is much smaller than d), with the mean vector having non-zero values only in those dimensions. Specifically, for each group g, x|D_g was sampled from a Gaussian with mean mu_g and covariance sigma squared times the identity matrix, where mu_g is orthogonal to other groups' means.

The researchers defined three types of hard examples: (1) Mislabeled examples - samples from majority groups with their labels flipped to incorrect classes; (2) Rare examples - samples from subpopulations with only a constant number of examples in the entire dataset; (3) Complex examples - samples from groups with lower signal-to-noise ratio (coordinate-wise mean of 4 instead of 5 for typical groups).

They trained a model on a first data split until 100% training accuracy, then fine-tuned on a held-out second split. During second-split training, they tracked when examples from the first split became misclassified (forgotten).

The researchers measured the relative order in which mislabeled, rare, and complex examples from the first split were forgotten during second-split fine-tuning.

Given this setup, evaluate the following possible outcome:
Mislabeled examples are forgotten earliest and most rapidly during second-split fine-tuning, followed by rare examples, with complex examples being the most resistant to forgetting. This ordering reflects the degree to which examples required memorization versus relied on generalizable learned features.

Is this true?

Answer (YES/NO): YES